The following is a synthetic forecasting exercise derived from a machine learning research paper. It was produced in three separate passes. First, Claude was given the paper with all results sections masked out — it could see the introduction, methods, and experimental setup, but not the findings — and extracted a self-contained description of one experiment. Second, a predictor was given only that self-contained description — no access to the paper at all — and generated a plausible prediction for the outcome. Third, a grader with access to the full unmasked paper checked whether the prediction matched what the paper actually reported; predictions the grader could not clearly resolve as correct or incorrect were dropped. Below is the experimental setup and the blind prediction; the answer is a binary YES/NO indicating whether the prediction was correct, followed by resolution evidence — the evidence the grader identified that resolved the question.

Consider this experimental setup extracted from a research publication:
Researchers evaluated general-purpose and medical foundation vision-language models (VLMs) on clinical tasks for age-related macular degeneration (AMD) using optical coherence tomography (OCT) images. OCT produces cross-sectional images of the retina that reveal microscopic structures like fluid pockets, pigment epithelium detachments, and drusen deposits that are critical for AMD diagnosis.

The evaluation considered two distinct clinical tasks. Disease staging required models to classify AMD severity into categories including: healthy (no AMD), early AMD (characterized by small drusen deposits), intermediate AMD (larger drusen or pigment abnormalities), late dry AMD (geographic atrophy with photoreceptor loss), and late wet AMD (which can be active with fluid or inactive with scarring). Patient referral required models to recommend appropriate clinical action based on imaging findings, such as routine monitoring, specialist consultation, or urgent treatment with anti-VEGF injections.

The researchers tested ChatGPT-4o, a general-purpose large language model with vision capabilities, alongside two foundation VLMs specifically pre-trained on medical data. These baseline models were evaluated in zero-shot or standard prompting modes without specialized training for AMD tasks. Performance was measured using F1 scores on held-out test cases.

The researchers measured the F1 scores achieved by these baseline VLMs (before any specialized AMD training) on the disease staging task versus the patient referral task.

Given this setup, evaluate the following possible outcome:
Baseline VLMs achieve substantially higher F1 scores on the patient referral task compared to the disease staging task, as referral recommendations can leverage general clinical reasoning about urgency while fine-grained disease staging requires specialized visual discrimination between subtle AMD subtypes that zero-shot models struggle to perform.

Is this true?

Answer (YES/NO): NO